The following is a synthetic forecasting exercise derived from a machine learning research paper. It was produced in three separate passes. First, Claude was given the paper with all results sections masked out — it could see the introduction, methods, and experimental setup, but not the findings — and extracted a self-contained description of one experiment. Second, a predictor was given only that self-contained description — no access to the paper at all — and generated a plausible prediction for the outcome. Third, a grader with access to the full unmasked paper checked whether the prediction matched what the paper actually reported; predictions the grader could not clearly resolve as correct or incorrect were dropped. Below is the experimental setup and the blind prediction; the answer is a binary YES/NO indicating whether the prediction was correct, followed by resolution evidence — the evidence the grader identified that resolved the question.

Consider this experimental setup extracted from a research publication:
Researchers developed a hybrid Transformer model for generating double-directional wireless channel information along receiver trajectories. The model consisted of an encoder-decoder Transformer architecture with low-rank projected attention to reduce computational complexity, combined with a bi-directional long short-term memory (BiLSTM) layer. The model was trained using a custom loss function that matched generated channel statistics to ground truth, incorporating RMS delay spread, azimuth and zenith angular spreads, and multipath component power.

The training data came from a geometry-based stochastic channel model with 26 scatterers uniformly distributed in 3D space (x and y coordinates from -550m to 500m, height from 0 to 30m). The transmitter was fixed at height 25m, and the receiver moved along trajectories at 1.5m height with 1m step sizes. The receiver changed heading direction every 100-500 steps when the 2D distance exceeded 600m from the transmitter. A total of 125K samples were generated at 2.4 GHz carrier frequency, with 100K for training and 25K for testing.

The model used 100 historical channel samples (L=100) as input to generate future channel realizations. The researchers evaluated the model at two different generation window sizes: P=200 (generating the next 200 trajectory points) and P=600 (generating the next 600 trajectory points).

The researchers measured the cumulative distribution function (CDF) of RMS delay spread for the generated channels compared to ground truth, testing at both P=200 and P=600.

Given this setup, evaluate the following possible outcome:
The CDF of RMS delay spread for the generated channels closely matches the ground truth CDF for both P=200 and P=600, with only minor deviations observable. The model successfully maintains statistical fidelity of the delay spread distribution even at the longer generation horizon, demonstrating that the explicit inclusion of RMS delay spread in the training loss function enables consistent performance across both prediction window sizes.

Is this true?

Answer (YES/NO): YES